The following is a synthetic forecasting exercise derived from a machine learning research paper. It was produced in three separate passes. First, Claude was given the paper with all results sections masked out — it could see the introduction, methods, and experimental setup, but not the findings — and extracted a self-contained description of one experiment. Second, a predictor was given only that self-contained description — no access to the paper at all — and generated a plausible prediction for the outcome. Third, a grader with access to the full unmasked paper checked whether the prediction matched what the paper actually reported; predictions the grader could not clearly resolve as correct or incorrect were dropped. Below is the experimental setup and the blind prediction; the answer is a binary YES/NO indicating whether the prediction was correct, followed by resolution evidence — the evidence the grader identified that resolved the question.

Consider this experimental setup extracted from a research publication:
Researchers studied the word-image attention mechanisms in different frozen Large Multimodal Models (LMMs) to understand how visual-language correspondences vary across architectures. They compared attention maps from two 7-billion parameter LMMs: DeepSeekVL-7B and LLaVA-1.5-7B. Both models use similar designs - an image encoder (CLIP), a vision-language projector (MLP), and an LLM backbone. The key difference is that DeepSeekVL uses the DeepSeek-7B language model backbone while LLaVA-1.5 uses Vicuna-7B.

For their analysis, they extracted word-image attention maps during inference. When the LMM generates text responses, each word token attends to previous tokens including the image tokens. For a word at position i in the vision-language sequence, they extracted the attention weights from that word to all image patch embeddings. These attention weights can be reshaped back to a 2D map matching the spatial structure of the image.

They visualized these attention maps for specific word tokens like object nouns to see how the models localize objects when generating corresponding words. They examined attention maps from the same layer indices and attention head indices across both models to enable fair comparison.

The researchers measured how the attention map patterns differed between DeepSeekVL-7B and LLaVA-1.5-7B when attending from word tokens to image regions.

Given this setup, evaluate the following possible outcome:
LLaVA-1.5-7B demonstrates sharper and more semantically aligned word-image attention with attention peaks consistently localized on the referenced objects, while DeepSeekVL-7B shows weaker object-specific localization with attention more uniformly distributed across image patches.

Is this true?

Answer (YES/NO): NO